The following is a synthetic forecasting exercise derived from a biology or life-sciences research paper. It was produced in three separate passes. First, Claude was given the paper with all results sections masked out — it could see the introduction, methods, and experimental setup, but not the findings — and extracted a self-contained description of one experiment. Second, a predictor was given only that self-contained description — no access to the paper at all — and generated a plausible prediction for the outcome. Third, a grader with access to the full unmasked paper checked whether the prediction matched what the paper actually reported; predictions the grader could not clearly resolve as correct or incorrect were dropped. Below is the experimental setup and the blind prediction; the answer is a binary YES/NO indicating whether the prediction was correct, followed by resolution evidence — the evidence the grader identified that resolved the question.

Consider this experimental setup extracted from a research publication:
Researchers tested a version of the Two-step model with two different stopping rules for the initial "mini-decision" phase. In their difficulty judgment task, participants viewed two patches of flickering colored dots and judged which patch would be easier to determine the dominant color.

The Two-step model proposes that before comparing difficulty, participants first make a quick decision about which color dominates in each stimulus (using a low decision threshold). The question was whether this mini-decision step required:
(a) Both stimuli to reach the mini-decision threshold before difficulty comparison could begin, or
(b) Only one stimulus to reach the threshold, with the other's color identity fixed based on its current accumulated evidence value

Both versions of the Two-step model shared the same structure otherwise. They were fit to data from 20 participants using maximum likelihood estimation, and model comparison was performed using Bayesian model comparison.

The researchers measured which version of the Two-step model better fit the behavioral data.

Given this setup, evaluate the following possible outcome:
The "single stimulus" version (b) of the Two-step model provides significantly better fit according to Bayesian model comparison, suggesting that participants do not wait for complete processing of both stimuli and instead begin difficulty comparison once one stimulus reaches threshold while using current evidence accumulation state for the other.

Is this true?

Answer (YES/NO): YES